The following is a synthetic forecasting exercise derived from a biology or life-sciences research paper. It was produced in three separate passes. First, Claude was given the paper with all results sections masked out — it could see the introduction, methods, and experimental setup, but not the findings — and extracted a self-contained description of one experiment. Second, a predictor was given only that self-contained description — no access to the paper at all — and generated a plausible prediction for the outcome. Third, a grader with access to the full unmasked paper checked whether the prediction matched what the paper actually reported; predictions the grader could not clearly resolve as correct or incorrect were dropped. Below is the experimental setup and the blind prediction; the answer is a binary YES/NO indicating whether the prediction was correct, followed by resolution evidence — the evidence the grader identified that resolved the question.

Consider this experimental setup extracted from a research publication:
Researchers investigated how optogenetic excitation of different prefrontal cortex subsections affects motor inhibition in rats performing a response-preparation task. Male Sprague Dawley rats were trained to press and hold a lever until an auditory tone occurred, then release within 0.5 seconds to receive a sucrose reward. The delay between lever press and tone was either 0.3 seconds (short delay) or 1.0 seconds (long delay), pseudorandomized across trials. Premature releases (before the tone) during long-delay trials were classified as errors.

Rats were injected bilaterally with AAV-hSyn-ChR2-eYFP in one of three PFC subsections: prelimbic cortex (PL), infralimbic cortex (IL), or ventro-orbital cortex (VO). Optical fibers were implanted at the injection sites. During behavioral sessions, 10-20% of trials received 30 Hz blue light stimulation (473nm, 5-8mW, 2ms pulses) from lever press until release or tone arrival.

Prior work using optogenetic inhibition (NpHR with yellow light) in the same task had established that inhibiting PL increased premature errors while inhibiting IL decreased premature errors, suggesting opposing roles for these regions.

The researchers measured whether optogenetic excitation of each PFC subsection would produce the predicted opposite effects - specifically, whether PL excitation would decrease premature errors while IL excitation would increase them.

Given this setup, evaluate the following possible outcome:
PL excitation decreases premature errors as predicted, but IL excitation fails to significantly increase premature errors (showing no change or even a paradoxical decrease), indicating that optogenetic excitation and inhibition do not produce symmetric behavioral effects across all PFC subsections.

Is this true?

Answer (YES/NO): YES